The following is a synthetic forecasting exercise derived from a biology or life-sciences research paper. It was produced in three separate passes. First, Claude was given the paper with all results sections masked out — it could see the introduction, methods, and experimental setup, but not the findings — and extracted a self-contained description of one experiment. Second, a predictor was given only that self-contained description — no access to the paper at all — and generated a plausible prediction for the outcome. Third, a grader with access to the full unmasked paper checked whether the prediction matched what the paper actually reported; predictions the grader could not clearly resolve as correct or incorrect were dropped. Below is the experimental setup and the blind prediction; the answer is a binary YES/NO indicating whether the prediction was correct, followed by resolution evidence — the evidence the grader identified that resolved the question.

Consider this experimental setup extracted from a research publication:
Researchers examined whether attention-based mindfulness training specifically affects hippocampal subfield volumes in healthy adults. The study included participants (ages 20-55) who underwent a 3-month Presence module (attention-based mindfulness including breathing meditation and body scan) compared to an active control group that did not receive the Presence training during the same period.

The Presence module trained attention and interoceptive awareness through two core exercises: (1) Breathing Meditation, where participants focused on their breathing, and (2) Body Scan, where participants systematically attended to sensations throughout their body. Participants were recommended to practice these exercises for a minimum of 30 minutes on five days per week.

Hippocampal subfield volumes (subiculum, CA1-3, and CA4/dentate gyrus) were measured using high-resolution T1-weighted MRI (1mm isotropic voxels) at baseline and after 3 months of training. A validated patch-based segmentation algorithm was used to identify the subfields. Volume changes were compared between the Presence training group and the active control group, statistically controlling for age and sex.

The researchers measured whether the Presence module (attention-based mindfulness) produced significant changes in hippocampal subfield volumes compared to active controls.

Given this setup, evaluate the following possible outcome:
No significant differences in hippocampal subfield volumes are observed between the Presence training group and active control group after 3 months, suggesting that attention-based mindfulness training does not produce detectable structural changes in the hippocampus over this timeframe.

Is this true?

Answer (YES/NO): YES